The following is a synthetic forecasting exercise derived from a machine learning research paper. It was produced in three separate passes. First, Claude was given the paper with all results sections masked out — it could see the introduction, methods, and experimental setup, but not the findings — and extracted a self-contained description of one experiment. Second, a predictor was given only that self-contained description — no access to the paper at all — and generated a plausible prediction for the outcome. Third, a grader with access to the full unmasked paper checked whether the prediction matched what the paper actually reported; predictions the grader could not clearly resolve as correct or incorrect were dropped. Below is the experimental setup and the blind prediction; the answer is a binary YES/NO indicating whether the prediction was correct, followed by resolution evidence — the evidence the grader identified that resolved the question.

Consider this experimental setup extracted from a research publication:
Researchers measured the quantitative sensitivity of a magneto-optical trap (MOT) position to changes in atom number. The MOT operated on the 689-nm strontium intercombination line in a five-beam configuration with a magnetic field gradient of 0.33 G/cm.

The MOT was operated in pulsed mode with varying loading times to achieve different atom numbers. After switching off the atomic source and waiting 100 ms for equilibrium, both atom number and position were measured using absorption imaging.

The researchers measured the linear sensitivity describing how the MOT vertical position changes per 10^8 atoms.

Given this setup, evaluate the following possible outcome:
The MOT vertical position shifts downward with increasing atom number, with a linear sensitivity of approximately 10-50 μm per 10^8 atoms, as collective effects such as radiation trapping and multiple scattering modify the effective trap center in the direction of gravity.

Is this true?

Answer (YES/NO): YES